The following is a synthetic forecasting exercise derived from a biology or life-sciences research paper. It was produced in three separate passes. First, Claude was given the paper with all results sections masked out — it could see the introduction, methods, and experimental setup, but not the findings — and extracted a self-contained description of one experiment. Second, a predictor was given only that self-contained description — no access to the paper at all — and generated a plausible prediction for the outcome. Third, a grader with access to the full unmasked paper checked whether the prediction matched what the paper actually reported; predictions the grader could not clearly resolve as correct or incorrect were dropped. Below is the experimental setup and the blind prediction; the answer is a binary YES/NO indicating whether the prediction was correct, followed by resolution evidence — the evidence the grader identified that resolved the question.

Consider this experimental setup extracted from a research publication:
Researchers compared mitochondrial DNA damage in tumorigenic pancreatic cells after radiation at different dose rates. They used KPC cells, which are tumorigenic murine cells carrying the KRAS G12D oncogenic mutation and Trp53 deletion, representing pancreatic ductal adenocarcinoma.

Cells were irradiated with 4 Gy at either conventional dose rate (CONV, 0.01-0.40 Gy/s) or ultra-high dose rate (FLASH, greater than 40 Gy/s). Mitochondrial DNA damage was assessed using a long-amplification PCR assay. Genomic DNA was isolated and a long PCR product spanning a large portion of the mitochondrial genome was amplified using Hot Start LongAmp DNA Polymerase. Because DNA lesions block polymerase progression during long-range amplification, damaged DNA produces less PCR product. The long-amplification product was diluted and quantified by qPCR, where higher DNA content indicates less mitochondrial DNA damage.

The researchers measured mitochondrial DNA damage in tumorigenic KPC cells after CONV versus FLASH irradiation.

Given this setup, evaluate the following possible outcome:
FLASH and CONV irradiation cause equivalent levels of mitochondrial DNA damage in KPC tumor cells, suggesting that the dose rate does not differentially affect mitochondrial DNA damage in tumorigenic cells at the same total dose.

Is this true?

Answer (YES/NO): NO